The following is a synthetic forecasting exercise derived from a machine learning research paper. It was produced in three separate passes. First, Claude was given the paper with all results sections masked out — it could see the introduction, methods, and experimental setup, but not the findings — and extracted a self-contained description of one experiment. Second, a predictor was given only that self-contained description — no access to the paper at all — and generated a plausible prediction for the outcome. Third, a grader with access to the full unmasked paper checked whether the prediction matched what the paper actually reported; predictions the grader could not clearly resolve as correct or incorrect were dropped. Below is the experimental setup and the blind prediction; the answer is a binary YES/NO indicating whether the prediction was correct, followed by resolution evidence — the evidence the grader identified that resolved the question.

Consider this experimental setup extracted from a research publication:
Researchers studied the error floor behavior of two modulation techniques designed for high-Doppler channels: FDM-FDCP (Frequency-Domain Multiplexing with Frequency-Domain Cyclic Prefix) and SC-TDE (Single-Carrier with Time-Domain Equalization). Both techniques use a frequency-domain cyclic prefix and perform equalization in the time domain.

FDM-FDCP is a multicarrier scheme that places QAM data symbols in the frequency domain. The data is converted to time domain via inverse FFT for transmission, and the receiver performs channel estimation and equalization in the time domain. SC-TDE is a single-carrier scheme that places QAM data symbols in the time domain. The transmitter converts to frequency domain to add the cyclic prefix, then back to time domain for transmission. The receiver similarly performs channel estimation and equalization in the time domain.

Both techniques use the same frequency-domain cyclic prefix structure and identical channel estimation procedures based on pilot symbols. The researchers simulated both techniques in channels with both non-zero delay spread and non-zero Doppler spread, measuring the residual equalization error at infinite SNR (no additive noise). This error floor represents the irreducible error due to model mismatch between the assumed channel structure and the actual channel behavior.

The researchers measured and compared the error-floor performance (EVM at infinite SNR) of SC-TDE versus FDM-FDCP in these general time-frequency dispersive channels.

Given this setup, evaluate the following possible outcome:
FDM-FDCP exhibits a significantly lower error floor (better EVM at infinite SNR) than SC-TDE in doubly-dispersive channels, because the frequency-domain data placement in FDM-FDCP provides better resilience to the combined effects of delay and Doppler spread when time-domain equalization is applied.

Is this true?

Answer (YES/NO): NO